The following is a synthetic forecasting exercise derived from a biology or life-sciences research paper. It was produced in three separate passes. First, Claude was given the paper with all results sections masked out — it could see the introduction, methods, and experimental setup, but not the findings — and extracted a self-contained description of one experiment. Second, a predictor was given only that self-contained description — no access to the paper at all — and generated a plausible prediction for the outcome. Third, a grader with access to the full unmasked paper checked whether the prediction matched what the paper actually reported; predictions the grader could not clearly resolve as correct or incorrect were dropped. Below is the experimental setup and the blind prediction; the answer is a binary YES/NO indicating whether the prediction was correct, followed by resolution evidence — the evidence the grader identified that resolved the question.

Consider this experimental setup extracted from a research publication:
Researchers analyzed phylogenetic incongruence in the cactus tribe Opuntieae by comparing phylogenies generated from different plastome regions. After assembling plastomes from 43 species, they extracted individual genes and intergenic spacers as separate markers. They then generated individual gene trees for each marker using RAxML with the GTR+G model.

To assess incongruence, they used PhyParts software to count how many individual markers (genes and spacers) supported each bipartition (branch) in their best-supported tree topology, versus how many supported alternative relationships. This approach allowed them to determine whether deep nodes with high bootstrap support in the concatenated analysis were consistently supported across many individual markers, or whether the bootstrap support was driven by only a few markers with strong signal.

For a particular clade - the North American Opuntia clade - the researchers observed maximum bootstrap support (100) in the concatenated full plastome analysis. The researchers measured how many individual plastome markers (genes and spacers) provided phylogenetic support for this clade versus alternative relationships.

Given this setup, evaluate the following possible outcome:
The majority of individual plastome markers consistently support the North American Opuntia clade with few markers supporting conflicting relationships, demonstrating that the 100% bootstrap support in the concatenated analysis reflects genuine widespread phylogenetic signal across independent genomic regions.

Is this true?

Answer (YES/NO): NO